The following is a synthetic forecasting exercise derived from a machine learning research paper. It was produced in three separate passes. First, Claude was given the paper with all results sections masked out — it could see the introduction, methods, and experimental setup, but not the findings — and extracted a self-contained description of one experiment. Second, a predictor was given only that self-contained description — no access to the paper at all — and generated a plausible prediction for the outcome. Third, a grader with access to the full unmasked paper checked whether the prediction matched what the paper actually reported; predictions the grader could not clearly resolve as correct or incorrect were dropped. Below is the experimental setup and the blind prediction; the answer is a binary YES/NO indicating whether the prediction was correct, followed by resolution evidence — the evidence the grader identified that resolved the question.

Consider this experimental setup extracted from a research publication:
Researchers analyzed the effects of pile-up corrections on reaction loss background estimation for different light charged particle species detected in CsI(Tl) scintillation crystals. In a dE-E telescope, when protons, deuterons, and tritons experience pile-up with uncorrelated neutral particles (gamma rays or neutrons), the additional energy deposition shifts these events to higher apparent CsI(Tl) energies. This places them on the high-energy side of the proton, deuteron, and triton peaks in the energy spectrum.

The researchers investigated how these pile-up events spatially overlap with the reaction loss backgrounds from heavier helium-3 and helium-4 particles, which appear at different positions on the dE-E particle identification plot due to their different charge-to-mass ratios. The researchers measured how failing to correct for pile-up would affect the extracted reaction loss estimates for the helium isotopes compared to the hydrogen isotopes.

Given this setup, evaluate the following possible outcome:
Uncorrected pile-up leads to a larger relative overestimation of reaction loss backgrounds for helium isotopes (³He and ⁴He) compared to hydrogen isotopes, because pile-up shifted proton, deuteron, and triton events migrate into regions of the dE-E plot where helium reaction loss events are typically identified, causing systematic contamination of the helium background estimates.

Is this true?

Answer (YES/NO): YES